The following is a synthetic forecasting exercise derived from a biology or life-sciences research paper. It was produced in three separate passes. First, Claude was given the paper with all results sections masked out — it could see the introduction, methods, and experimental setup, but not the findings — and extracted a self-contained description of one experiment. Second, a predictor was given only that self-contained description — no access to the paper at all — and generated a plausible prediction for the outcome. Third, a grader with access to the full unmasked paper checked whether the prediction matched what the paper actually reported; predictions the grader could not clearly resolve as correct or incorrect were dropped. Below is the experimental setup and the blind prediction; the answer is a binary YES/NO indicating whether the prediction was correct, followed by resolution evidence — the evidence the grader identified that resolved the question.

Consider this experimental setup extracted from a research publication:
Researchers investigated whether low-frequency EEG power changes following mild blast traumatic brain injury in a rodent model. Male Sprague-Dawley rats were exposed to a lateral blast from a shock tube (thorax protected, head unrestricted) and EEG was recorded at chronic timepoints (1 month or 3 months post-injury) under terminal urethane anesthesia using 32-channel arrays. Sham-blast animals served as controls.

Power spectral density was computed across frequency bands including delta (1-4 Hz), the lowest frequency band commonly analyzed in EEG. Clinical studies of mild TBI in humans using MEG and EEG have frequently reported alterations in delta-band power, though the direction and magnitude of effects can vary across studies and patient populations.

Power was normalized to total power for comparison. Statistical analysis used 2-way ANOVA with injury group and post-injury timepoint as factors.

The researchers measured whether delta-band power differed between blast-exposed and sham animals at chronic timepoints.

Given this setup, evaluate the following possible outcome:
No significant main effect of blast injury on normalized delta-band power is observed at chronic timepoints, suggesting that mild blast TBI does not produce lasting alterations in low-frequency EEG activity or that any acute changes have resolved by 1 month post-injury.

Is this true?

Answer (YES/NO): NO